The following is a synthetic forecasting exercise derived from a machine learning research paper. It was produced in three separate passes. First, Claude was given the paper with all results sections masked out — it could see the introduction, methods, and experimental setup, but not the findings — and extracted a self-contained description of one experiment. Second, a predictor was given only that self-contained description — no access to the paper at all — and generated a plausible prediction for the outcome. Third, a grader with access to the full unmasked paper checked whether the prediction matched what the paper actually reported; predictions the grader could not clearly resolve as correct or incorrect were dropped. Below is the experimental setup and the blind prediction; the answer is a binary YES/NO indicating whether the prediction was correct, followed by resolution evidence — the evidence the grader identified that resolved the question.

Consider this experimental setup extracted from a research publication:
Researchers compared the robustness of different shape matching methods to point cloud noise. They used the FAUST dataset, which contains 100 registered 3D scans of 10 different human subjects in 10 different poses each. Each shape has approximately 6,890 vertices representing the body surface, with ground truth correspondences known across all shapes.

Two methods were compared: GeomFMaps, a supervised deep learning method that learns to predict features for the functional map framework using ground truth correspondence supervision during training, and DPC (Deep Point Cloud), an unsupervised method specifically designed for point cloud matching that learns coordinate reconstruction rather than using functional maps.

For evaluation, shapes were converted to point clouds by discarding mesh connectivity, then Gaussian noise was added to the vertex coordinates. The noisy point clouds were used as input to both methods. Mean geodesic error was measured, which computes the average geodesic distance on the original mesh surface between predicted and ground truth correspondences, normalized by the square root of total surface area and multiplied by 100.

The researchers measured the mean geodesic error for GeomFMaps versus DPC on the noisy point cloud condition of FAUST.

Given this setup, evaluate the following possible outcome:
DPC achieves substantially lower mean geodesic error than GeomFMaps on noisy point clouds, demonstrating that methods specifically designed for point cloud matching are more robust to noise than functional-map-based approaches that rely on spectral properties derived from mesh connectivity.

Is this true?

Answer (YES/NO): NO